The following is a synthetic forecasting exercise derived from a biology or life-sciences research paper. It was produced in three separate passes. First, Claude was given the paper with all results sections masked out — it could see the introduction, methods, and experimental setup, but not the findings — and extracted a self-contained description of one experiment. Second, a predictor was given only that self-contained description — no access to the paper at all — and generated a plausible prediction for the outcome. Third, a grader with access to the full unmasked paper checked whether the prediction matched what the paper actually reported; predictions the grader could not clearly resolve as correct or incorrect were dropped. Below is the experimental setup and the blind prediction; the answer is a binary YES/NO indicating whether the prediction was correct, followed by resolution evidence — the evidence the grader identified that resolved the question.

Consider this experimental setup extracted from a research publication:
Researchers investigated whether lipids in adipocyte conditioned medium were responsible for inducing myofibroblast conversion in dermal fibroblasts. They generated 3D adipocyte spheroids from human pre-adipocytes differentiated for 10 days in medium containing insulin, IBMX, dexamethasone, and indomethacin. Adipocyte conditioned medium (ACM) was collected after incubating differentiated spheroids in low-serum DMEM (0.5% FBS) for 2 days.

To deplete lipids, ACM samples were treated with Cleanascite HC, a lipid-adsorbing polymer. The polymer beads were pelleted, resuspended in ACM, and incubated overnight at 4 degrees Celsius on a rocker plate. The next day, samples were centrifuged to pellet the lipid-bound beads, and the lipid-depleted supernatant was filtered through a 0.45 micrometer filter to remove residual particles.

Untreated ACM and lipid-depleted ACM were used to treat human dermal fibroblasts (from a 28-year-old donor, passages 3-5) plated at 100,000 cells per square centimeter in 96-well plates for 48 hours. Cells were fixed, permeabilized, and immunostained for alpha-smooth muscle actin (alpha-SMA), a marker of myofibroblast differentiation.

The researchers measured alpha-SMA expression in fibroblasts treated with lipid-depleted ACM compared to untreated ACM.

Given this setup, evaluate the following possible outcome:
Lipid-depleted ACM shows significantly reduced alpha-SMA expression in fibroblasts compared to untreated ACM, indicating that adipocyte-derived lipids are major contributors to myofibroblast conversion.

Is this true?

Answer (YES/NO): NO